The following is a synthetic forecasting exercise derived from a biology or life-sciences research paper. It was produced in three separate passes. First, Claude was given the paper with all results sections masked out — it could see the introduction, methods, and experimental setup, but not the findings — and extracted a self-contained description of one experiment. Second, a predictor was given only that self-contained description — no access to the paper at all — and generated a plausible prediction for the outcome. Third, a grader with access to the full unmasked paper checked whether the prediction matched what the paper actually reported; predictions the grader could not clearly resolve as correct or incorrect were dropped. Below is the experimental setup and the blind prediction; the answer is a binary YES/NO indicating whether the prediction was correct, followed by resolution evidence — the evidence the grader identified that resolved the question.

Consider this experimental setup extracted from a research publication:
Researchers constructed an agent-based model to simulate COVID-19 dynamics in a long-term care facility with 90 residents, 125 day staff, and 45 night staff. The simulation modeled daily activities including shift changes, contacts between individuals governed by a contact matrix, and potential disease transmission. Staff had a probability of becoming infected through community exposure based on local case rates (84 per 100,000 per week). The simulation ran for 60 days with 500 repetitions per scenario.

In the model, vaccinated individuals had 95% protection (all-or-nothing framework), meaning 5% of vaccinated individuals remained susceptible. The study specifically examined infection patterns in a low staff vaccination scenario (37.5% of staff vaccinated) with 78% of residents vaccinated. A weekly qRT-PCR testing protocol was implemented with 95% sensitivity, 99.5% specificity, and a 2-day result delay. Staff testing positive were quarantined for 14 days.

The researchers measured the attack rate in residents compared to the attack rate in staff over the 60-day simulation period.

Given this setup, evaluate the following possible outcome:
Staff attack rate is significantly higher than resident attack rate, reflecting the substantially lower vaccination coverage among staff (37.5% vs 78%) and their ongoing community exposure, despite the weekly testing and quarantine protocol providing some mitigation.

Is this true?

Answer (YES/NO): YES